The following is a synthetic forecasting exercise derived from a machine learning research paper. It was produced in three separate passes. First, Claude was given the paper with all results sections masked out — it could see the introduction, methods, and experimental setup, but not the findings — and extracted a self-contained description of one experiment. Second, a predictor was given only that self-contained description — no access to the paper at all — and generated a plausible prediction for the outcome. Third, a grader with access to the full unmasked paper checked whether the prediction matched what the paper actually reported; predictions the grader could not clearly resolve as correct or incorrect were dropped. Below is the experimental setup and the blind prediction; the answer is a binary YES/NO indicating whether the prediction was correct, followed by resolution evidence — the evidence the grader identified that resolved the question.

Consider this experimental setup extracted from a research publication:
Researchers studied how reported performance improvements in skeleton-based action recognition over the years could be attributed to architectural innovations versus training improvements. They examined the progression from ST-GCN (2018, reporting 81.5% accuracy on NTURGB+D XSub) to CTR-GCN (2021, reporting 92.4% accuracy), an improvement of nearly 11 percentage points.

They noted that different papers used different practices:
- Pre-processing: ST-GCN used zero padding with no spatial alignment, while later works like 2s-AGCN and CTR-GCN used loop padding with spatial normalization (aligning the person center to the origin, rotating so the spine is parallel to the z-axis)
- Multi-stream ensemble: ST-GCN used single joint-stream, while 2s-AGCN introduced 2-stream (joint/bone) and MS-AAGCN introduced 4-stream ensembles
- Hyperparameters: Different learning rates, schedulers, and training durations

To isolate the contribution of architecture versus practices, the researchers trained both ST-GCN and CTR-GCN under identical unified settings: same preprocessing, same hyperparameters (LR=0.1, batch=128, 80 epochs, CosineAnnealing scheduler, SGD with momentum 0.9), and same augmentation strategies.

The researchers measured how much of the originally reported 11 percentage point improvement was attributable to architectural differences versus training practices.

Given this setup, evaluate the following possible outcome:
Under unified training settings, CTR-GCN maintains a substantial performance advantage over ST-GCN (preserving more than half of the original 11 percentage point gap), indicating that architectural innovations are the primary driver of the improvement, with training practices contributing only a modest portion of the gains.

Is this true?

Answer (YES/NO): NO